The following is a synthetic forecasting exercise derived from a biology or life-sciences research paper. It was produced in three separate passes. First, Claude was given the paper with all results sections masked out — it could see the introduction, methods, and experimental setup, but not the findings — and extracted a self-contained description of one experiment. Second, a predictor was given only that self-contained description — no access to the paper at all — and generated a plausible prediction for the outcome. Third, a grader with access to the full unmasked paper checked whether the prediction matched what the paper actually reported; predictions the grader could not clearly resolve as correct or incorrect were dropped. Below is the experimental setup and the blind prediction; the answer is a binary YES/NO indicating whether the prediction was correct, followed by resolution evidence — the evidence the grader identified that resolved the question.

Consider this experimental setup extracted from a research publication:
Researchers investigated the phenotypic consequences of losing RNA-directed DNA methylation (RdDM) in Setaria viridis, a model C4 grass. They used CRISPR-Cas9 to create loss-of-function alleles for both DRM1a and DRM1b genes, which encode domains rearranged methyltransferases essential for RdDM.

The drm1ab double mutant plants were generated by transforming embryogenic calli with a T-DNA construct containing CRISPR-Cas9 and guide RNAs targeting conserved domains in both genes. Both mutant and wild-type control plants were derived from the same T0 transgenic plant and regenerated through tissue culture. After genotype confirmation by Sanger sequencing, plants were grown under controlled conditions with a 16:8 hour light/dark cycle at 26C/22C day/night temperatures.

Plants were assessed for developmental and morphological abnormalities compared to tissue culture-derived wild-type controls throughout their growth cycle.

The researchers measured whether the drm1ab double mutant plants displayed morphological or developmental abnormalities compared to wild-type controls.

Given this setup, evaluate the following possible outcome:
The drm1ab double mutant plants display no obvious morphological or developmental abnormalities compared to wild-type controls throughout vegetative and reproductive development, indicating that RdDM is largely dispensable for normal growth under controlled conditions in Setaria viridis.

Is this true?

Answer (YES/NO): NO